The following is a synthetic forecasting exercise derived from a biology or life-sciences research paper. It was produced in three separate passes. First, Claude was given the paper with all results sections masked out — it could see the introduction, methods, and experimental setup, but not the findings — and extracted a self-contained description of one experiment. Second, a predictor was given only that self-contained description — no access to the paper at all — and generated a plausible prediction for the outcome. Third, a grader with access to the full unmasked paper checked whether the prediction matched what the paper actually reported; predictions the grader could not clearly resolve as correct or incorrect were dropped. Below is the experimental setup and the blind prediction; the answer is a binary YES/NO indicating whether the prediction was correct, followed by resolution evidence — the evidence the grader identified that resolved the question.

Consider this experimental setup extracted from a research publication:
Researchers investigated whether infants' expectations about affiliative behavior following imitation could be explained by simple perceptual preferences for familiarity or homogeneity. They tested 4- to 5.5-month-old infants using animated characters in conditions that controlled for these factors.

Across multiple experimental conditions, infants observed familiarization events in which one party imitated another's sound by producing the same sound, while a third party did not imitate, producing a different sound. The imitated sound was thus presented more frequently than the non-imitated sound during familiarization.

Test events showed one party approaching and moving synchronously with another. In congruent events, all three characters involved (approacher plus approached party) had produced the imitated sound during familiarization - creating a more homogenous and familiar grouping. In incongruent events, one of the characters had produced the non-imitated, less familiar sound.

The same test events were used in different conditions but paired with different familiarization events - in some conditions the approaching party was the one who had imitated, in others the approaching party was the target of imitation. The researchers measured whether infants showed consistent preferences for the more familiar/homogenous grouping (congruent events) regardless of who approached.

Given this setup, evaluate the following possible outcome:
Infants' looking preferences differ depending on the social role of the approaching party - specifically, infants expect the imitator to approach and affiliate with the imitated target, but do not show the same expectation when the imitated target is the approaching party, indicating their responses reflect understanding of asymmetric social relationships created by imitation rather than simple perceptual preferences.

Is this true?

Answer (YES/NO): YES